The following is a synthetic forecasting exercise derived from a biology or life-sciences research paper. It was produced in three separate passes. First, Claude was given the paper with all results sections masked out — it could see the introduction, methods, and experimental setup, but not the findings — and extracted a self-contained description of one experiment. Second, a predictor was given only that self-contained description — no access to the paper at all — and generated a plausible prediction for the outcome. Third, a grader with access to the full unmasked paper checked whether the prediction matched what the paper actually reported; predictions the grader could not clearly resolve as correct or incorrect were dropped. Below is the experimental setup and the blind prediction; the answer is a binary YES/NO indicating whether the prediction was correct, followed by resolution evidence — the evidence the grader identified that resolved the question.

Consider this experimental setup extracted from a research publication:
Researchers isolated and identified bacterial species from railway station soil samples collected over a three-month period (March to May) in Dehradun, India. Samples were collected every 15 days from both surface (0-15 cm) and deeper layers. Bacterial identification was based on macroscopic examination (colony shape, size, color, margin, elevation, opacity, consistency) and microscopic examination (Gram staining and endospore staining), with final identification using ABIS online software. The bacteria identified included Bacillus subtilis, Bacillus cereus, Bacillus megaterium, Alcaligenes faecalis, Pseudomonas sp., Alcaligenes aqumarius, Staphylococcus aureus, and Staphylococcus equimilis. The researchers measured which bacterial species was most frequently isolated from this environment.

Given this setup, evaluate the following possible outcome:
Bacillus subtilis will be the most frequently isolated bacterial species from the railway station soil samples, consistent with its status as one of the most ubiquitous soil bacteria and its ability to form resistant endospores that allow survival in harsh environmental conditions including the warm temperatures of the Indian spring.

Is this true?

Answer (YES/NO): YES